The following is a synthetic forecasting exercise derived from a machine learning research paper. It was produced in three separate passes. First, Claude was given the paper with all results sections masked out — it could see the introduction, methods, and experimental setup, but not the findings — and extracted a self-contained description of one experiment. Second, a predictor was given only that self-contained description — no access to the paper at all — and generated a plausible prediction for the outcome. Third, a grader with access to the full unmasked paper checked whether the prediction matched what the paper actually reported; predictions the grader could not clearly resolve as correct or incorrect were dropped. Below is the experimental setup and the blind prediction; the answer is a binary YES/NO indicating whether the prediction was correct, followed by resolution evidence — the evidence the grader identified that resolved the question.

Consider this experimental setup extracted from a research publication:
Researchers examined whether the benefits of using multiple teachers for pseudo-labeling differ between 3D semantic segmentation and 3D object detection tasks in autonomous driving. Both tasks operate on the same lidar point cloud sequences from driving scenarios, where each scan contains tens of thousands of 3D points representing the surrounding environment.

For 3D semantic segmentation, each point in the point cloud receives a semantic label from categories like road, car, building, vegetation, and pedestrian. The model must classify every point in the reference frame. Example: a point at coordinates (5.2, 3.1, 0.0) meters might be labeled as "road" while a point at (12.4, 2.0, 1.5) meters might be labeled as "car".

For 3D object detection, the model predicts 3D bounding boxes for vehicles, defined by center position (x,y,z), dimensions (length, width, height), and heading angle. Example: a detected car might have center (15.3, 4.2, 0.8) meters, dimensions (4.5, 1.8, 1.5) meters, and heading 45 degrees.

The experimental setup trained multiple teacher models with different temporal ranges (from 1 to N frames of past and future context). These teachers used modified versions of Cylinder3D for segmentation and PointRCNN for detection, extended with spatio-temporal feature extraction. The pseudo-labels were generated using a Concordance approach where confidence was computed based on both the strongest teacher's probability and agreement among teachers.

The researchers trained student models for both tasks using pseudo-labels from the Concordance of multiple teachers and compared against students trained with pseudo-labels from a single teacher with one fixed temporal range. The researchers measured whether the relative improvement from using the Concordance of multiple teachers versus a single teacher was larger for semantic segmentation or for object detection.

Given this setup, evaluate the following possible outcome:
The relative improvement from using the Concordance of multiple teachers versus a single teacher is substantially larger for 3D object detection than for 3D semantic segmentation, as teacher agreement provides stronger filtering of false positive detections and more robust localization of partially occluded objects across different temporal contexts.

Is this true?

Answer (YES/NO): NO